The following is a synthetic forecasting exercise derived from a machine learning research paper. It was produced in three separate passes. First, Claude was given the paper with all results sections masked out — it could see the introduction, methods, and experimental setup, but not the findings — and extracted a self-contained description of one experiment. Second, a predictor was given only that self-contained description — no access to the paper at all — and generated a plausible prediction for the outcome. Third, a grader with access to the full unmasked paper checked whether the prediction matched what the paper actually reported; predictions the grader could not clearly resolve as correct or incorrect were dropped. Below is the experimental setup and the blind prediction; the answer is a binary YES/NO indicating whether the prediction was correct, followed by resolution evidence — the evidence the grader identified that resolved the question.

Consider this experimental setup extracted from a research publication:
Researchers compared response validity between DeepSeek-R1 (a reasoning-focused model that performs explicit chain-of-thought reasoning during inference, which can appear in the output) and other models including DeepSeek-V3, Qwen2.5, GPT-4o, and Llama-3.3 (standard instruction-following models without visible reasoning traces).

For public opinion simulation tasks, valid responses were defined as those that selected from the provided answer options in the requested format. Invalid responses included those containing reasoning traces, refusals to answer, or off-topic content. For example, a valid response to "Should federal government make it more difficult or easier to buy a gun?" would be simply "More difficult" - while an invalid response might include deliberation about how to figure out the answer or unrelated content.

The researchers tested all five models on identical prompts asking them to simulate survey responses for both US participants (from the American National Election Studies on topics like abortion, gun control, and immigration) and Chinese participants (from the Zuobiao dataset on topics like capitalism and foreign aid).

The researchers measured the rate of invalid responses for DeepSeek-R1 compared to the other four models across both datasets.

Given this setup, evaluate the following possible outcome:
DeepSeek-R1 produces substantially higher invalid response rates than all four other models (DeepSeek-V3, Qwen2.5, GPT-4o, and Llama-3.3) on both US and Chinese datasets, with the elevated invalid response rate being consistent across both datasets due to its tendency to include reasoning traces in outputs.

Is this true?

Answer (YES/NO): NO